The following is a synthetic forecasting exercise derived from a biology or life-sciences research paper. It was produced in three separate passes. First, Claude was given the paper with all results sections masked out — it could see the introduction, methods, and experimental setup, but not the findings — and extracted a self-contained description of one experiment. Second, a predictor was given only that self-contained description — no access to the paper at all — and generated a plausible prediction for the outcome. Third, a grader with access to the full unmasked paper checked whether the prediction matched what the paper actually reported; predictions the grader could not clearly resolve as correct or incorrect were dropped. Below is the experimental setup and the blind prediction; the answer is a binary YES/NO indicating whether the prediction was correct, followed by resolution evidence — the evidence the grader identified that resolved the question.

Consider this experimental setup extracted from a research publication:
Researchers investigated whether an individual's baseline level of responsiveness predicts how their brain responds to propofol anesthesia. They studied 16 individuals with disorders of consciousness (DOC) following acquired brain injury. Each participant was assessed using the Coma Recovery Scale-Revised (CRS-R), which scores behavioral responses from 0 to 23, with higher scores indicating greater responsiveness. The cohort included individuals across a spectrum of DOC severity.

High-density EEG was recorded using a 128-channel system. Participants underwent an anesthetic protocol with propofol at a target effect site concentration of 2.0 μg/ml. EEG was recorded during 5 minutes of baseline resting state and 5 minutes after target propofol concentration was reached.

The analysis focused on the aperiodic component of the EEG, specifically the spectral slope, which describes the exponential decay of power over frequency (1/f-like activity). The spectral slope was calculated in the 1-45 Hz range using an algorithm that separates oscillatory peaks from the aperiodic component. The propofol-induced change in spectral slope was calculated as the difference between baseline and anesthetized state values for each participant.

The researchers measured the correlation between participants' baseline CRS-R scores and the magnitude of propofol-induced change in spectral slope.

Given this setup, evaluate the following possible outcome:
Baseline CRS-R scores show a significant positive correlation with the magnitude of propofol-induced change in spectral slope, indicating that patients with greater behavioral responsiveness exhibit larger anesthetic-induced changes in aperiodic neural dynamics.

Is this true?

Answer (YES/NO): YES